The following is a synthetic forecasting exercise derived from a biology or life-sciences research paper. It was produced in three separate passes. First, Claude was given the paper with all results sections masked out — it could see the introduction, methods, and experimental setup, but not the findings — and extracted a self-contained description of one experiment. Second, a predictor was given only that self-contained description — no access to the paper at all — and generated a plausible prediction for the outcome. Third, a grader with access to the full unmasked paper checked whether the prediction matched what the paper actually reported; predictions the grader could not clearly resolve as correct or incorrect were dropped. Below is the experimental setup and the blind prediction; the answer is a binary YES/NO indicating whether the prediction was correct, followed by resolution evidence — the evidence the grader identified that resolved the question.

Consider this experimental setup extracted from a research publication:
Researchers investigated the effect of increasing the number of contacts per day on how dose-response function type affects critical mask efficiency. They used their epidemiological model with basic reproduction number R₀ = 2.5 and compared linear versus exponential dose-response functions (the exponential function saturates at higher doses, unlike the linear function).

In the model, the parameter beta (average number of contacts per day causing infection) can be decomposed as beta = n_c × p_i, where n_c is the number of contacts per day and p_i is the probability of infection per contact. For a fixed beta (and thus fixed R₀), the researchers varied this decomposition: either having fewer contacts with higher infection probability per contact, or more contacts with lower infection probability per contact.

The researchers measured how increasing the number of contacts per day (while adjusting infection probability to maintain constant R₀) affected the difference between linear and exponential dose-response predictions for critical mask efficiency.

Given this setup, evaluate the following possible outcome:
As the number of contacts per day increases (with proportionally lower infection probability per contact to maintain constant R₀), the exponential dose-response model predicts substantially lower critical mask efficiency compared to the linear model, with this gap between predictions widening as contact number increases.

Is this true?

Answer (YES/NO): NO